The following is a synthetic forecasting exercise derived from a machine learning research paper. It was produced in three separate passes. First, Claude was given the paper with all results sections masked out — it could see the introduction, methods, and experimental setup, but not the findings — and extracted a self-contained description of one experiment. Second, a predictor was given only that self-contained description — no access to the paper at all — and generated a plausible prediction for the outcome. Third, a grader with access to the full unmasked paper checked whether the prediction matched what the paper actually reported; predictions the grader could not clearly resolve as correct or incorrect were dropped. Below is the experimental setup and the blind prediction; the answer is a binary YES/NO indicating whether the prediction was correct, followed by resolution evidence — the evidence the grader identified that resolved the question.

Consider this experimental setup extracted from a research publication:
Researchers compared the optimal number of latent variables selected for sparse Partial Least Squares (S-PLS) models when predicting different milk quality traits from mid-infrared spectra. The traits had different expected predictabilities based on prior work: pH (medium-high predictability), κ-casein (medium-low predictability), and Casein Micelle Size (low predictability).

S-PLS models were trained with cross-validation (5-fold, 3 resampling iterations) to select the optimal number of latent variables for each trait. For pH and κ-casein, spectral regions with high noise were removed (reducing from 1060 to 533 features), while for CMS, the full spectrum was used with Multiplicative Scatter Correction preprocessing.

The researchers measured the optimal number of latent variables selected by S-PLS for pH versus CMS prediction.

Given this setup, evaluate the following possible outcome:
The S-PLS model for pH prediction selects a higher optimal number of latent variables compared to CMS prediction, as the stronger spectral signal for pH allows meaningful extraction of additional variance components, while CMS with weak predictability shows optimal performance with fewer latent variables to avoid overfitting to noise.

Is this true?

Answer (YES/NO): YES